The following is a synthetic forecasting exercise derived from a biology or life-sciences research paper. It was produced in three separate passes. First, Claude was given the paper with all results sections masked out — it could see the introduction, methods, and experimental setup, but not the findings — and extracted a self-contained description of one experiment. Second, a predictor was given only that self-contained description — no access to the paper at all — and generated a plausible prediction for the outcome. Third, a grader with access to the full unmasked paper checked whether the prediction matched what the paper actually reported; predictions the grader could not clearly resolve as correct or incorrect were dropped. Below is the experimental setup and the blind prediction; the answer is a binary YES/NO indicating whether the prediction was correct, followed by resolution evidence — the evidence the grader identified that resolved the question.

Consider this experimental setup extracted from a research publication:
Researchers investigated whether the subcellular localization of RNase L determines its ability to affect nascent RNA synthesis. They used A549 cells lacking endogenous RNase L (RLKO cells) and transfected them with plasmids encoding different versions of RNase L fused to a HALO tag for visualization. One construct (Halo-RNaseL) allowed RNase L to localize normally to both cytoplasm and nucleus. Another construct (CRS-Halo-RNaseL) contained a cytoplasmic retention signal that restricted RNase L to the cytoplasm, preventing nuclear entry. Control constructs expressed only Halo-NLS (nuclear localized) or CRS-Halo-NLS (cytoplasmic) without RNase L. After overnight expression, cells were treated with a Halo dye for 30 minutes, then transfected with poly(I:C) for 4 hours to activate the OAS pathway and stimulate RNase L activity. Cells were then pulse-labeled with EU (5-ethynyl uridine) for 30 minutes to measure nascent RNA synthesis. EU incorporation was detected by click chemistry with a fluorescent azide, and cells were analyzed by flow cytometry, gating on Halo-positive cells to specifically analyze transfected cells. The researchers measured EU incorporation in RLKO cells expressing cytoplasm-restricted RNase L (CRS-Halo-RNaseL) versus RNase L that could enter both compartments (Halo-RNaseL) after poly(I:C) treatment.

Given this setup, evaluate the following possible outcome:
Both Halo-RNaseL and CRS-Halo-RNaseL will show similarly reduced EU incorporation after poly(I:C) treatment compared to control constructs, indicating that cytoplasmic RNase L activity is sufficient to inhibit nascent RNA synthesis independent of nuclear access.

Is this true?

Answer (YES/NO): YES